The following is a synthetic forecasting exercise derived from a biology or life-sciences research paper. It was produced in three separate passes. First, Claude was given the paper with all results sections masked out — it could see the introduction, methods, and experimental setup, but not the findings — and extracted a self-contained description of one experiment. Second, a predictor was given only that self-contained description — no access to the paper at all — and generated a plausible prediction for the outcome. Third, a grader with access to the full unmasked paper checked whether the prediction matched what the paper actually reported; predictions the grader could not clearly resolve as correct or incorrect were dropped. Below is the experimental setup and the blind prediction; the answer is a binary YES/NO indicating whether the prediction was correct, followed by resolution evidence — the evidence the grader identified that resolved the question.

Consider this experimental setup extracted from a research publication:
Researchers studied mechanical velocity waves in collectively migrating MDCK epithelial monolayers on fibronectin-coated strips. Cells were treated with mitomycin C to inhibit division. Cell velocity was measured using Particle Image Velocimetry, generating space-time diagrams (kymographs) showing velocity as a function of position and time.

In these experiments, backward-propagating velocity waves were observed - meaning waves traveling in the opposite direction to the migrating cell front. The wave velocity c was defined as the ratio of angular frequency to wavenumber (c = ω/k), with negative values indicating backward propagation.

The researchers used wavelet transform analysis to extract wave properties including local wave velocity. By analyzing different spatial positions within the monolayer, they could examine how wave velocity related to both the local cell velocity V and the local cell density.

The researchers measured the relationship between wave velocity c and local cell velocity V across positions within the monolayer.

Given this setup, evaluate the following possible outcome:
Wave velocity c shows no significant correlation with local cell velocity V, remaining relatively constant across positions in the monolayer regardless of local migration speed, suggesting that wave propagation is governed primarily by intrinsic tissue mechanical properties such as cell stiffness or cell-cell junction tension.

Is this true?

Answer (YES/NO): NO